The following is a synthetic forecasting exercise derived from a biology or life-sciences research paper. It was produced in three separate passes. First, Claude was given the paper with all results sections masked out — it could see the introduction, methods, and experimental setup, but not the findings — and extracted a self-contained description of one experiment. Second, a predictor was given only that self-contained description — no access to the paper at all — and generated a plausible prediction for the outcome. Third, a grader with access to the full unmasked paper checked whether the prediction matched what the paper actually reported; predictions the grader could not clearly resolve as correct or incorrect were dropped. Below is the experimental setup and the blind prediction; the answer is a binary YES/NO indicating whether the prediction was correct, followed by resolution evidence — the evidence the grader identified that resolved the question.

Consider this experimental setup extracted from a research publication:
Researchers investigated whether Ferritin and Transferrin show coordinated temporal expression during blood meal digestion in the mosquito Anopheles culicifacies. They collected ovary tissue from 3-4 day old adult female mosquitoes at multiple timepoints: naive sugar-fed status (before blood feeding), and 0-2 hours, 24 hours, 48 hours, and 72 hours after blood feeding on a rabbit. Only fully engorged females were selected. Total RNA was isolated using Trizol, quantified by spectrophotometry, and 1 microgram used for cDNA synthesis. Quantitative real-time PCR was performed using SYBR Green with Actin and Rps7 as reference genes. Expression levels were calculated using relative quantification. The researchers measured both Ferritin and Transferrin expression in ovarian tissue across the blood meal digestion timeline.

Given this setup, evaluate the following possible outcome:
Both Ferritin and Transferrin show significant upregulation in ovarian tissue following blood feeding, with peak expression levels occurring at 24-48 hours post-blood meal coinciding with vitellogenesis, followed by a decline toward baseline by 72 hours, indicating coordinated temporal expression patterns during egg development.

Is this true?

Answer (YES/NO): NO